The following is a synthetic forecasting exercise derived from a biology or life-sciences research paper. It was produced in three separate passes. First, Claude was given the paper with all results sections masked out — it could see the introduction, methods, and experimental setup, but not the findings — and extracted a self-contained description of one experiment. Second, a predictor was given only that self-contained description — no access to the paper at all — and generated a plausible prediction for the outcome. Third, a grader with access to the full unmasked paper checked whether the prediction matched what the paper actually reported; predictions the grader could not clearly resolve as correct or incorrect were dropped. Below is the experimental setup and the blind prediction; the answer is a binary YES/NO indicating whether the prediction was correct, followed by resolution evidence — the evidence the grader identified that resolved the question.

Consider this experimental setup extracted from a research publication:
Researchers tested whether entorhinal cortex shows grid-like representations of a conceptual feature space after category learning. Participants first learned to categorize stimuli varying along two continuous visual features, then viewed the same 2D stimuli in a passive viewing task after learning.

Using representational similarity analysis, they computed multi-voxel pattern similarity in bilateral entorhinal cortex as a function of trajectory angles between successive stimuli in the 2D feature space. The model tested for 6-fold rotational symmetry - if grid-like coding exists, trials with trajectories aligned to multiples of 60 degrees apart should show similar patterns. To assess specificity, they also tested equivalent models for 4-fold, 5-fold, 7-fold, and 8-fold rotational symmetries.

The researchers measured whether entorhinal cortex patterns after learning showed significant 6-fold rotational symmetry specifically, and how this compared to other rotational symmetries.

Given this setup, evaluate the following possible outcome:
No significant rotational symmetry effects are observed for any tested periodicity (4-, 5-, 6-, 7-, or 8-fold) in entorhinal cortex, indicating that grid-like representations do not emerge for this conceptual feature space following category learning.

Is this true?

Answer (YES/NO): NO